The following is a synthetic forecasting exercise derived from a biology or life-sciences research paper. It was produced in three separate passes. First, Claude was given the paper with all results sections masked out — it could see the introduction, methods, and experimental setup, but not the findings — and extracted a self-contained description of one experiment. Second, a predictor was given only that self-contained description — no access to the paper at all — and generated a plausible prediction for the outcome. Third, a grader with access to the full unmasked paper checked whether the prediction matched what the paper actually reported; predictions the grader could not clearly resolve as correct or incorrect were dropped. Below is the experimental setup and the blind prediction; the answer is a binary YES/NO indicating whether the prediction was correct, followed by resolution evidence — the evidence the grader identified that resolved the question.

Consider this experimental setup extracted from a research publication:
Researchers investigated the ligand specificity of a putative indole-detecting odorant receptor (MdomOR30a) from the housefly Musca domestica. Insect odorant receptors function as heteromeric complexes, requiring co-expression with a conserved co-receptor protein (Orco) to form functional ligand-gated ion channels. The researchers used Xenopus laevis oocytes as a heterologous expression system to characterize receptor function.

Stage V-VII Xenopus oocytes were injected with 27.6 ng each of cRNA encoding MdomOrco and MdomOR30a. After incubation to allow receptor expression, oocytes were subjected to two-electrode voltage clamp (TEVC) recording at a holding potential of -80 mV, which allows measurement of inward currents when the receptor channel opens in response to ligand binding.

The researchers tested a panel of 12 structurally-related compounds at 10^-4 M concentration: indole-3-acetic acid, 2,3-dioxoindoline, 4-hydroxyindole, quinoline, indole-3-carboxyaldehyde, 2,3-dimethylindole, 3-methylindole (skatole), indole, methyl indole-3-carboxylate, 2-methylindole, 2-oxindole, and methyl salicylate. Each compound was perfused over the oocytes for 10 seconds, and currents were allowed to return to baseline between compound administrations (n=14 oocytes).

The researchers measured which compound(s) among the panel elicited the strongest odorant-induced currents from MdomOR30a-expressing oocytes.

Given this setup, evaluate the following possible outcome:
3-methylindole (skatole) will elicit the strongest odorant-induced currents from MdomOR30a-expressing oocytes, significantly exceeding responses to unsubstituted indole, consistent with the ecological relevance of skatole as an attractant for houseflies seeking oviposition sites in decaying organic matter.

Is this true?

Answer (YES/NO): YES